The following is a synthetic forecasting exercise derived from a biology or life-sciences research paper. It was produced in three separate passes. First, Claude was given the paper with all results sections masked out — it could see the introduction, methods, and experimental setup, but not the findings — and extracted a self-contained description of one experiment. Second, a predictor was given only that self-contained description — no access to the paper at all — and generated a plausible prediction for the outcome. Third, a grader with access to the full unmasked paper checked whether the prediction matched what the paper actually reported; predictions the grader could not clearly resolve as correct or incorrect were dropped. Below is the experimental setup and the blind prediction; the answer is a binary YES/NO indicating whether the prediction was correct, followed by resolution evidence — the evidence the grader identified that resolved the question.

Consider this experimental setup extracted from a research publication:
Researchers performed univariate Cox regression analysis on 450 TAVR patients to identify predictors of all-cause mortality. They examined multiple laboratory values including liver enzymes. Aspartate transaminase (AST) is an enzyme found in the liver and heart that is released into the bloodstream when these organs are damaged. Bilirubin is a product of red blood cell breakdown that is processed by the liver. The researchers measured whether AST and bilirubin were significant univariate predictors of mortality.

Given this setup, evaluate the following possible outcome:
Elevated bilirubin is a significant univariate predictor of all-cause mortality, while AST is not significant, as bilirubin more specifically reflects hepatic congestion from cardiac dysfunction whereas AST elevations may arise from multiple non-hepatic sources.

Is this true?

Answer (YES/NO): NO